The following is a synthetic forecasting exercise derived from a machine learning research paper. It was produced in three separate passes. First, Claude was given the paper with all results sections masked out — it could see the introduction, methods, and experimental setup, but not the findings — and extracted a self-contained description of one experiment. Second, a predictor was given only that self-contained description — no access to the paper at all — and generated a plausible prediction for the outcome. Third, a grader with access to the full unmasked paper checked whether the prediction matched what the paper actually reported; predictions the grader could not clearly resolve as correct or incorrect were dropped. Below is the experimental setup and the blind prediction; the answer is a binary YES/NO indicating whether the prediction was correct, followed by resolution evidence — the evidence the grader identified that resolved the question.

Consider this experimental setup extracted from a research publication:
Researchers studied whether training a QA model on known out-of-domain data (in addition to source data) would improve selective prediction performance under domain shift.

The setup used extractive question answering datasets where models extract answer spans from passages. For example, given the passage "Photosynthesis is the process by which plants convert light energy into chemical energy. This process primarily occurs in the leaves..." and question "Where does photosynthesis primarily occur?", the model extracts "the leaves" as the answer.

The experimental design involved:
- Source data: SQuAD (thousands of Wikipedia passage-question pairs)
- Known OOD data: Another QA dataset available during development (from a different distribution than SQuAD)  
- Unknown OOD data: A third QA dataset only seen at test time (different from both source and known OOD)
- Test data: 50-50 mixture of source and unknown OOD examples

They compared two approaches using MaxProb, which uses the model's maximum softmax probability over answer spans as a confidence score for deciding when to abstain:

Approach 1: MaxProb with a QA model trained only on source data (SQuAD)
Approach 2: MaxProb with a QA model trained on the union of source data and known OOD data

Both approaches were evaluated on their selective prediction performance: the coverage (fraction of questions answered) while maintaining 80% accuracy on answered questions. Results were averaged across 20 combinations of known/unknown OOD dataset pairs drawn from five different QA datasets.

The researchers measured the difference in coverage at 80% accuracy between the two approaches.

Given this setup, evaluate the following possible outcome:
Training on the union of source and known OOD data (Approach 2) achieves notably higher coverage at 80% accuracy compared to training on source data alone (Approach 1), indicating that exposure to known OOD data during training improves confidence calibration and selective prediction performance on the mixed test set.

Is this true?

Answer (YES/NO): YES